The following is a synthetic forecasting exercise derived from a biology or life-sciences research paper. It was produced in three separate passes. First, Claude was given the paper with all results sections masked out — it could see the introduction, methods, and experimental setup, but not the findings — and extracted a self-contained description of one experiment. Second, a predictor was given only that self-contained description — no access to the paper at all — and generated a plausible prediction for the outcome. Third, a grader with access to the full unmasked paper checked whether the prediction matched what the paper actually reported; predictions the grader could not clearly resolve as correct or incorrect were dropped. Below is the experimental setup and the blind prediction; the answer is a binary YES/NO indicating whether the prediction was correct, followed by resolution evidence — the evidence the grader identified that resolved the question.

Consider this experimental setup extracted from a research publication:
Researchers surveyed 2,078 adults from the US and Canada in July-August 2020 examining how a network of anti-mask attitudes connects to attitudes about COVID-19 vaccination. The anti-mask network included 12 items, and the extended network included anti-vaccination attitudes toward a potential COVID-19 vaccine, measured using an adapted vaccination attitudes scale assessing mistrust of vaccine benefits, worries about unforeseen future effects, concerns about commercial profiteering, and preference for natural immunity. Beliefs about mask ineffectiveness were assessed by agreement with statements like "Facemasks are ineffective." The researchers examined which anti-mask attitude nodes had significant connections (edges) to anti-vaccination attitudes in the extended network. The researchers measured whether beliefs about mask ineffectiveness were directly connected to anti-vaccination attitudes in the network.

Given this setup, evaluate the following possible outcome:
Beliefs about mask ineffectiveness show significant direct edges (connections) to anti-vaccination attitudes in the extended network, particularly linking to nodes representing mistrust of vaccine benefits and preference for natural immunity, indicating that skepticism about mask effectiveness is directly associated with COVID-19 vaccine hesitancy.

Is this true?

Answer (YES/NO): NO